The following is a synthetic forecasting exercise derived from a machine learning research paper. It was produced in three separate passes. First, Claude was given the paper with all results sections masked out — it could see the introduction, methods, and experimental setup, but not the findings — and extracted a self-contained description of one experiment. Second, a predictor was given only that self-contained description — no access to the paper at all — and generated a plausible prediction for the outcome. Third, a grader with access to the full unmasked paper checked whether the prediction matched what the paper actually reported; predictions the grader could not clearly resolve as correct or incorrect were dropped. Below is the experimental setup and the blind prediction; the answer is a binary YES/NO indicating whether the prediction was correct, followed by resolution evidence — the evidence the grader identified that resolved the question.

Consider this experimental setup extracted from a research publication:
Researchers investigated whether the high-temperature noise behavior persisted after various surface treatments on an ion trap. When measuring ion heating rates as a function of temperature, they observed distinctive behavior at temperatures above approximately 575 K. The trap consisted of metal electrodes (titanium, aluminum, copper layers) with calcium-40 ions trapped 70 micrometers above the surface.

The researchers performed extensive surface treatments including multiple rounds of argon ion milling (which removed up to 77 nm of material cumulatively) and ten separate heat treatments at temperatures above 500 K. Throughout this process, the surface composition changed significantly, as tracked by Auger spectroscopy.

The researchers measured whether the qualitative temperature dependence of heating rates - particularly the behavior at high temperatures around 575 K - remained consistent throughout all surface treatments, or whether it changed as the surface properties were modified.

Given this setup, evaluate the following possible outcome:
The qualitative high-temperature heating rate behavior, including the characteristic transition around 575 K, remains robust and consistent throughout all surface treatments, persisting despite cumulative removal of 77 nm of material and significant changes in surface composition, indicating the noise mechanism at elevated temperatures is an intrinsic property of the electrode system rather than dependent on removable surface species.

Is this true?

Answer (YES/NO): YES